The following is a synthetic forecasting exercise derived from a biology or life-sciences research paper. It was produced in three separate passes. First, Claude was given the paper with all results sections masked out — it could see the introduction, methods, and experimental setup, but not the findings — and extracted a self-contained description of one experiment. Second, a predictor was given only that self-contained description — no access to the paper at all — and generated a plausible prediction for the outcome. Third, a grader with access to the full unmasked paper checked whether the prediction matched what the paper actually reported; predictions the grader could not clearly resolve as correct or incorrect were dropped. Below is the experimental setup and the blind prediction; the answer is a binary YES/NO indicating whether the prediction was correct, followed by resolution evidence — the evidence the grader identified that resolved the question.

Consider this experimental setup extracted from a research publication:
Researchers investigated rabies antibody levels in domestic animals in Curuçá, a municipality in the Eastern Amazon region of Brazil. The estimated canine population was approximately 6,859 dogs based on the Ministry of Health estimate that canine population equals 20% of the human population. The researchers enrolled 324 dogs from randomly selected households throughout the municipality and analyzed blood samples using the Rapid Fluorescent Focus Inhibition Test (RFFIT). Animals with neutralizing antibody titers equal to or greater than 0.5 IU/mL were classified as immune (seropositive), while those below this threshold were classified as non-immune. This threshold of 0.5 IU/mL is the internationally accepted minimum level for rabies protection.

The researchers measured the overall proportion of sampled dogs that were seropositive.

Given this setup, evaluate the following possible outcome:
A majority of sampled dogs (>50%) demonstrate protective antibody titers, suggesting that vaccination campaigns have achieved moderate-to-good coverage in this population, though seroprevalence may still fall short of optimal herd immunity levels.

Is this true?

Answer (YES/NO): NO